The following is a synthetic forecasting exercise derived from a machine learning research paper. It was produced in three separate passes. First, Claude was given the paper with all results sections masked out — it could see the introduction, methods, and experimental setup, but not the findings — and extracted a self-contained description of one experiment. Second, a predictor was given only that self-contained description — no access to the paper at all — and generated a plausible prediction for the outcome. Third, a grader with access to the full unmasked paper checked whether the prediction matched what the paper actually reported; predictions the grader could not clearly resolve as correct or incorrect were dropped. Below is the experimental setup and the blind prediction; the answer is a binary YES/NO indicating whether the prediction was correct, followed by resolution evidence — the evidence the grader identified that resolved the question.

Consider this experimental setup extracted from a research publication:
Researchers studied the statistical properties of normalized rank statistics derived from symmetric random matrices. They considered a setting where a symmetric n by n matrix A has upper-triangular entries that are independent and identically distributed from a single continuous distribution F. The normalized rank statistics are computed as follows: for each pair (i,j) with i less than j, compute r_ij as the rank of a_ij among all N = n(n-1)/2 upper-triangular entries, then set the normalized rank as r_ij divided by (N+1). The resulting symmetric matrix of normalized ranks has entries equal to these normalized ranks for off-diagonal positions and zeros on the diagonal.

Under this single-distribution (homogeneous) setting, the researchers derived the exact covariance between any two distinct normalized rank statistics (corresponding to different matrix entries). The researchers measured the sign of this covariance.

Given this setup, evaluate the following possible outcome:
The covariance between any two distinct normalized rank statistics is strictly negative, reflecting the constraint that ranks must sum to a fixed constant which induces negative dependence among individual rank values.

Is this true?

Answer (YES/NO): YES